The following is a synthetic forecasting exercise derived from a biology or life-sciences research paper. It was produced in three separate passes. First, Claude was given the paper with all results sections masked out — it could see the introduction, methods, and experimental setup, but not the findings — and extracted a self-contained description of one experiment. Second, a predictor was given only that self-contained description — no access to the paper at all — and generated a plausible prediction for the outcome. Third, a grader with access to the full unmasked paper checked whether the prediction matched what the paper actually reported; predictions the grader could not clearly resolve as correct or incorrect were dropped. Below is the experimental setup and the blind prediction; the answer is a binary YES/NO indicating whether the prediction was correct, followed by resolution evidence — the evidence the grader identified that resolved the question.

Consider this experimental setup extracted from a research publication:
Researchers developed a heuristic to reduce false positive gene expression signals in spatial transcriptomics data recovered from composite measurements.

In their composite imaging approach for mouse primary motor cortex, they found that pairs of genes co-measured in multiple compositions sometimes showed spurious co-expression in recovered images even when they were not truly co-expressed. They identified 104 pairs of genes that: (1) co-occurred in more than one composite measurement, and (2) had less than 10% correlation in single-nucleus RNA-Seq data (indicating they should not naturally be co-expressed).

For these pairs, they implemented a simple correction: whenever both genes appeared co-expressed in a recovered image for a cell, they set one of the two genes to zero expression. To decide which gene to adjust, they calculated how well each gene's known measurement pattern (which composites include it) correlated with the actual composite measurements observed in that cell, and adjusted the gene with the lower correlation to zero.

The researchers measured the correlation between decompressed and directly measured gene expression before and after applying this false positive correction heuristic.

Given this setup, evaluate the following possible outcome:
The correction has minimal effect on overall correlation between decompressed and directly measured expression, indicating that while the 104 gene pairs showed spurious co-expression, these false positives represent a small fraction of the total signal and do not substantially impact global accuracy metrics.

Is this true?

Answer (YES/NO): NO